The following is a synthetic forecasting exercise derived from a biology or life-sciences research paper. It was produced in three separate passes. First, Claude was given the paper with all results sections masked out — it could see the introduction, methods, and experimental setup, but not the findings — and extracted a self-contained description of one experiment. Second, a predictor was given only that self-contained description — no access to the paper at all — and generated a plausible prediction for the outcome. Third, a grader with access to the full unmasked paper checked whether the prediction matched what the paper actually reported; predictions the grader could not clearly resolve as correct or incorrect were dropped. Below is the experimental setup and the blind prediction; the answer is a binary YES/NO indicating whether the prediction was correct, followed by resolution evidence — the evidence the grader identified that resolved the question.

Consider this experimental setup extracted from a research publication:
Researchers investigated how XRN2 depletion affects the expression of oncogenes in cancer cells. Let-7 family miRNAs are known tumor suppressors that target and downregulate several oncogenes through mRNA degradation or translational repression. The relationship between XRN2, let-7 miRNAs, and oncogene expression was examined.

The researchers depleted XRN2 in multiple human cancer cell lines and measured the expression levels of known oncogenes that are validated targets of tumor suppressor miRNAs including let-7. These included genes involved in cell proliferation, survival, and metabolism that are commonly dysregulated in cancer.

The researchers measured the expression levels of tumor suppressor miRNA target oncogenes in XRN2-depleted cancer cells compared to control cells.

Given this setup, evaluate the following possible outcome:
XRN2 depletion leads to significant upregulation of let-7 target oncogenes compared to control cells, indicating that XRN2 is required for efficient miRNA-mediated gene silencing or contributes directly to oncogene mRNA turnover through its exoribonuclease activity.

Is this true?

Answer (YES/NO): NO